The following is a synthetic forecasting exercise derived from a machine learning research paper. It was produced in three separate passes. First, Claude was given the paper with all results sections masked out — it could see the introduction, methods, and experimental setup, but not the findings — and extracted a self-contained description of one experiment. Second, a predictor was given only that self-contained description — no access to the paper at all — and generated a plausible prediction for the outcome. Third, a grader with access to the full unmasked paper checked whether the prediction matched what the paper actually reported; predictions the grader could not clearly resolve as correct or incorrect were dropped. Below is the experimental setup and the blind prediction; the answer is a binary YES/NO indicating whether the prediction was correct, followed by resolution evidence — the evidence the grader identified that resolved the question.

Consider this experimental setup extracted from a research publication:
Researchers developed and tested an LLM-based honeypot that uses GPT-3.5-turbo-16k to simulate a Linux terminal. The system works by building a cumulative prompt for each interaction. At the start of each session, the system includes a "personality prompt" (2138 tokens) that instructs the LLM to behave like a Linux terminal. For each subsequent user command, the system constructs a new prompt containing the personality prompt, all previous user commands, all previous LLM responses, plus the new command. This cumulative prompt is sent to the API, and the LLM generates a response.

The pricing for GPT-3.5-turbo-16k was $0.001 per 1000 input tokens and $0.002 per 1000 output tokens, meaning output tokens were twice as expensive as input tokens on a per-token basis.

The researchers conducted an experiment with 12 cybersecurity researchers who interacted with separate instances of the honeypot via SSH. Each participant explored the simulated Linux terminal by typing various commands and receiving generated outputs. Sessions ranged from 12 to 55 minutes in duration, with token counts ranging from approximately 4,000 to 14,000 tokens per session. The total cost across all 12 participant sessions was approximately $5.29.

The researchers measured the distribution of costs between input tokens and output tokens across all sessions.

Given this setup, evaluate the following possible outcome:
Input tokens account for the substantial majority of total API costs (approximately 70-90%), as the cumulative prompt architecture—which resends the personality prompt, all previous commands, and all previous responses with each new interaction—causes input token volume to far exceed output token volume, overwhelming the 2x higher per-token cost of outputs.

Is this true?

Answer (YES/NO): NO